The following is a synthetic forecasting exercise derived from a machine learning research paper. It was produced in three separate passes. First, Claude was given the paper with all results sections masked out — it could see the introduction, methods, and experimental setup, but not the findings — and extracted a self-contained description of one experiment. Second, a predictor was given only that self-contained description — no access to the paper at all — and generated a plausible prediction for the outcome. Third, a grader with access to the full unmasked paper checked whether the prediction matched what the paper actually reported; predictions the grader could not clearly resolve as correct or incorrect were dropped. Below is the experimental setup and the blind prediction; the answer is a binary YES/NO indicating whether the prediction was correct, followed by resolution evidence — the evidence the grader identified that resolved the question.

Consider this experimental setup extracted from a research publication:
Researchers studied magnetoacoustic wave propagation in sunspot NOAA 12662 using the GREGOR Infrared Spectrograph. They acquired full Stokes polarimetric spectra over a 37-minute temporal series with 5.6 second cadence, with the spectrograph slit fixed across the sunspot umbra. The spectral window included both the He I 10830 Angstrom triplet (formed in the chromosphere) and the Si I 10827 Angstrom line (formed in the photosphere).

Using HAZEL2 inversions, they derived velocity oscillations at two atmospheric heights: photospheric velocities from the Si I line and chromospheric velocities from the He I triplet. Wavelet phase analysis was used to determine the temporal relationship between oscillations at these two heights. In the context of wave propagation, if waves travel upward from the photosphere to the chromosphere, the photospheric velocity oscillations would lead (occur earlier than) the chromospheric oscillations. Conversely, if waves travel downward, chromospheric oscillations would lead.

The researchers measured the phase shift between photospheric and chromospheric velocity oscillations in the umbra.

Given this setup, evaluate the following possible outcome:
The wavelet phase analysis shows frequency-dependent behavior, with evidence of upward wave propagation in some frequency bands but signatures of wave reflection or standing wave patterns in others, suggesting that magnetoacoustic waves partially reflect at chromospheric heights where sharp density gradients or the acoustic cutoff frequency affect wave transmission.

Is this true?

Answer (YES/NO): NO